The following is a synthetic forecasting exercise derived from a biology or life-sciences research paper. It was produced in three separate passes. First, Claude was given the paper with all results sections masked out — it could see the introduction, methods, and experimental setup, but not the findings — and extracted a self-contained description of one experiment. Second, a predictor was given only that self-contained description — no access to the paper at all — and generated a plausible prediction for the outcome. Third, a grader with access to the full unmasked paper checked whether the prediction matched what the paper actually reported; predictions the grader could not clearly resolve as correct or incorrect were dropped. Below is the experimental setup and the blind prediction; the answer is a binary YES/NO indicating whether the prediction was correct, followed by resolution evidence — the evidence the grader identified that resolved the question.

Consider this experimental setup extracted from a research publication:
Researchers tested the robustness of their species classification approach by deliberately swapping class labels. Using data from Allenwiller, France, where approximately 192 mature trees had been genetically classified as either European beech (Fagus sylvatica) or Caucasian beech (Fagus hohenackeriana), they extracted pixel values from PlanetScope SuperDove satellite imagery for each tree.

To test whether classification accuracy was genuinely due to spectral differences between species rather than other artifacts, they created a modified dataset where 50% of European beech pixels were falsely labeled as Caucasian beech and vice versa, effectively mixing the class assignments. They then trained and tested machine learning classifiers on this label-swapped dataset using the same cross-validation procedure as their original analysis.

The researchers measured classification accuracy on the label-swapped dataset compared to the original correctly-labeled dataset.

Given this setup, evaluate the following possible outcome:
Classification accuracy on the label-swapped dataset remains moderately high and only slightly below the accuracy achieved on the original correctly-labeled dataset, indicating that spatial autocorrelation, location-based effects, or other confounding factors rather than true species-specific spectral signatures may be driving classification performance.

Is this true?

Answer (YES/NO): NO